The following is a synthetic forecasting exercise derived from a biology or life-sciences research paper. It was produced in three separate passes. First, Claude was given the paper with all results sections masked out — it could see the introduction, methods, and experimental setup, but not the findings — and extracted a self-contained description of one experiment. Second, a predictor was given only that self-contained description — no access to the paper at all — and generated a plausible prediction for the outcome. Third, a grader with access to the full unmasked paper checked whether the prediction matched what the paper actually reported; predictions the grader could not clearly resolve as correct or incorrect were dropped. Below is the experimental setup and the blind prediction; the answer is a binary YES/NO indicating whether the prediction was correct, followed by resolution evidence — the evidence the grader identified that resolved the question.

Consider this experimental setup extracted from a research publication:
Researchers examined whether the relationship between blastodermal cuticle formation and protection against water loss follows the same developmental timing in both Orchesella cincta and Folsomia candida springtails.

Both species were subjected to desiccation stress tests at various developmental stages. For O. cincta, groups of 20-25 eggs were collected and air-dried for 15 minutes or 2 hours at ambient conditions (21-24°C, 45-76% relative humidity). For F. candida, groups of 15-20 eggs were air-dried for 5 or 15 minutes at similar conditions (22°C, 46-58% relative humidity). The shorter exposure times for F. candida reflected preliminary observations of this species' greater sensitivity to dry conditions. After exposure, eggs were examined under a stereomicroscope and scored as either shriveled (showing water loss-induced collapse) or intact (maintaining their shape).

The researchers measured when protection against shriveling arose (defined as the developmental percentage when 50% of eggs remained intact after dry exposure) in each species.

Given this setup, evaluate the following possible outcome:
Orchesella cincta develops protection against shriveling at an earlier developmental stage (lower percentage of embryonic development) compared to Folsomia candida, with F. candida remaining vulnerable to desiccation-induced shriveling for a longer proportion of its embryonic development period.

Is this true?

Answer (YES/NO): YES